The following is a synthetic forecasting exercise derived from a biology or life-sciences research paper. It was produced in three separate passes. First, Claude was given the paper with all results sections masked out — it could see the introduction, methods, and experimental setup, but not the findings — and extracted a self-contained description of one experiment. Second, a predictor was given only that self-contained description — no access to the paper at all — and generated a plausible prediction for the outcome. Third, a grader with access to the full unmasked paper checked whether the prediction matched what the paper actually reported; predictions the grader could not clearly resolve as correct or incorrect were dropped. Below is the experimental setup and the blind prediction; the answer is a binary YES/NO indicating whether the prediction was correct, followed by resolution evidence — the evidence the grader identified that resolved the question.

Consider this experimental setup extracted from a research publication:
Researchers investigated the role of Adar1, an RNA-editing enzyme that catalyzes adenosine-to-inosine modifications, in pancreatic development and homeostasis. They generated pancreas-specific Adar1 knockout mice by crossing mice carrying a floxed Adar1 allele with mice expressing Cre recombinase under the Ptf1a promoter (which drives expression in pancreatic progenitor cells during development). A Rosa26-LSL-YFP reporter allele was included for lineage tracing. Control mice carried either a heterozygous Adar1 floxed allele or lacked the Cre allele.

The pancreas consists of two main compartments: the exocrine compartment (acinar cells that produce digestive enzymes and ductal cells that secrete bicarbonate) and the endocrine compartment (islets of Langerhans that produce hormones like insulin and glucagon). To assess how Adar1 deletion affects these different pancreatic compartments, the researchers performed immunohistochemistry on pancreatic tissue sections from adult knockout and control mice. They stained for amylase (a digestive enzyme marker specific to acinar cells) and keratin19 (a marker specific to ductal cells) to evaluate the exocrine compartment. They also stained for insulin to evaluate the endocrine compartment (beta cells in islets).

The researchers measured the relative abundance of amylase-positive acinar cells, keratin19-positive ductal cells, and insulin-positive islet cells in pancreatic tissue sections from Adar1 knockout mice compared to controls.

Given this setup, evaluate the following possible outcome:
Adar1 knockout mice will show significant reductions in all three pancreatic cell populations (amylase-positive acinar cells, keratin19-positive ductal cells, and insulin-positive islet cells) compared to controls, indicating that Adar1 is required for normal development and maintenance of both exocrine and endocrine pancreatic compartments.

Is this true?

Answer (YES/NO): NO